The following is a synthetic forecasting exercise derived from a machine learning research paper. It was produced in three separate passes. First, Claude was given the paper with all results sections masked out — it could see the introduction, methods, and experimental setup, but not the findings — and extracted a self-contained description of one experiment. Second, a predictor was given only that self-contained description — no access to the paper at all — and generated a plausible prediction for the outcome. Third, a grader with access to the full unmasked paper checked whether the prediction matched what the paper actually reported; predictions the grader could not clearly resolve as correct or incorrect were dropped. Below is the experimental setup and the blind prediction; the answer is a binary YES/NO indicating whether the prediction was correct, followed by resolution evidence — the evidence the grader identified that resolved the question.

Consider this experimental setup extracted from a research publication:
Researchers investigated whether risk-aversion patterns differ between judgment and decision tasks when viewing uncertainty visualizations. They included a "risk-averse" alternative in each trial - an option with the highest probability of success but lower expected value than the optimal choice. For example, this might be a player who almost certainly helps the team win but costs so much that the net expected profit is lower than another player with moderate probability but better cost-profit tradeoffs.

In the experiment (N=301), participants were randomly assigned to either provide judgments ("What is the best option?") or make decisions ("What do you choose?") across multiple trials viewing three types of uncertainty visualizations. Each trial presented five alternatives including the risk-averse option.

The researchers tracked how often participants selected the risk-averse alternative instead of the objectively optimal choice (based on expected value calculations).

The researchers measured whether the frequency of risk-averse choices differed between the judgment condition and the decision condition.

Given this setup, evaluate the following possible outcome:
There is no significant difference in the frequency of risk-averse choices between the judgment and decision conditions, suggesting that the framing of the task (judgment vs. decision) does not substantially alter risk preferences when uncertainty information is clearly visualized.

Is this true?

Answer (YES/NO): YES